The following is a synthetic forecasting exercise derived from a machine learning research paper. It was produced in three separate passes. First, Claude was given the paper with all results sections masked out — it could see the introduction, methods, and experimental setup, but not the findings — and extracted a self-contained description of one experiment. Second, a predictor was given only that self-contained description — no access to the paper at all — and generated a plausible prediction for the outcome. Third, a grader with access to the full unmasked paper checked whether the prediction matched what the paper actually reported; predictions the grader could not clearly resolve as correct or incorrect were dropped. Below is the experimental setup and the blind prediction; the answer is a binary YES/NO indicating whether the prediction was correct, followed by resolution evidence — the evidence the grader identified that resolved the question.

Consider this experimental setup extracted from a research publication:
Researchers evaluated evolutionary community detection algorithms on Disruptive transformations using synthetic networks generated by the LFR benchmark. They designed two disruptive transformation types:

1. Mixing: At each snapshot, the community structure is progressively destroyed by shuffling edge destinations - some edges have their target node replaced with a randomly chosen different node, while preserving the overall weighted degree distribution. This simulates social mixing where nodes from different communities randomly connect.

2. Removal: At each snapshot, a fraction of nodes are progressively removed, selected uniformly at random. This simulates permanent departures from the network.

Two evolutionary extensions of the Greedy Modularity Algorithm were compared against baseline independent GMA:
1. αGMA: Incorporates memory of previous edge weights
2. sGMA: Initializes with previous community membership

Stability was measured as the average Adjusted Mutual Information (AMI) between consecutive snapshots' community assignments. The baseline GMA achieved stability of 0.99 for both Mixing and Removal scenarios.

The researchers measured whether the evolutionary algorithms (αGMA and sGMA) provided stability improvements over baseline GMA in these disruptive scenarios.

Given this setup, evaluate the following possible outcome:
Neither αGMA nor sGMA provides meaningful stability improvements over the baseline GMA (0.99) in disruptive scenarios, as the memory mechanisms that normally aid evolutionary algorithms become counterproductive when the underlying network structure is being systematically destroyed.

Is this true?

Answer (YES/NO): YES